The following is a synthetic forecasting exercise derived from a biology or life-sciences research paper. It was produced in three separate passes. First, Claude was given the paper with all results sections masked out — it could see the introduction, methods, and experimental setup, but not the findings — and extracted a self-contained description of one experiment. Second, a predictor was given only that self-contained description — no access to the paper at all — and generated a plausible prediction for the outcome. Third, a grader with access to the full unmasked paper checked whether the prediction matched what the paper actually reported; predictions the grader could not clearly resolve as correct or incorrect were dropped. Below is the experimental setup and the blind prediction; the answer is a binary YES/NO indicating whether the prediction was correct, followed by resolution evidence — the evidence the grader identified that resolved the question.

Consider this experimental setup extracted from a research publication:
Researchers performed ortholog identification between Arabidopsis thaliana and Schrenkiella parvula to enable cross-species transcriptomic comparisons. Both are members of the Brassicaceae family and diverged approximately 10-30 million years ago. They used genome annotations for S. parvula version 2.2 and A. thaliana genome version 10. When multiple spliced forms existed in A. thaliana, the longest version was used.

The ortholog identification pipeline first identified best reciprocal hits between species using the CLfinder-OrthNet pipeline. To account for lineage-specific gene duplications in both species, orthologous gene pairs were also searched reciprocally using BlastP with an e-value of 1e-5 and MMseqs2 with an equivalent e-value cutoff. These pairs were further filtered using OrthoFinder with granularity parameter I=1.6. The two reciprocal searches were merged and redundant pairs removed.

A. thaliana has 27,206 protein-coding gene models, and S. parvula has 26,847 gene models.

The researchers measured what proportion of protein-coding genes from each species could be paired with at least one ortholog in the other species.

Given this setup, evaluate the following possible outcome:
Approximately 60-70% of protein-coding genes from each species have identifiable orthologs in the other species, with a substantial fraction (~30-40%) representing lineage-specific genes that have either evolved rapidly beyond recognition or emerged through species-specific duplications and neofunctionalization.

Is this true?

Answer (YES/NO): NO